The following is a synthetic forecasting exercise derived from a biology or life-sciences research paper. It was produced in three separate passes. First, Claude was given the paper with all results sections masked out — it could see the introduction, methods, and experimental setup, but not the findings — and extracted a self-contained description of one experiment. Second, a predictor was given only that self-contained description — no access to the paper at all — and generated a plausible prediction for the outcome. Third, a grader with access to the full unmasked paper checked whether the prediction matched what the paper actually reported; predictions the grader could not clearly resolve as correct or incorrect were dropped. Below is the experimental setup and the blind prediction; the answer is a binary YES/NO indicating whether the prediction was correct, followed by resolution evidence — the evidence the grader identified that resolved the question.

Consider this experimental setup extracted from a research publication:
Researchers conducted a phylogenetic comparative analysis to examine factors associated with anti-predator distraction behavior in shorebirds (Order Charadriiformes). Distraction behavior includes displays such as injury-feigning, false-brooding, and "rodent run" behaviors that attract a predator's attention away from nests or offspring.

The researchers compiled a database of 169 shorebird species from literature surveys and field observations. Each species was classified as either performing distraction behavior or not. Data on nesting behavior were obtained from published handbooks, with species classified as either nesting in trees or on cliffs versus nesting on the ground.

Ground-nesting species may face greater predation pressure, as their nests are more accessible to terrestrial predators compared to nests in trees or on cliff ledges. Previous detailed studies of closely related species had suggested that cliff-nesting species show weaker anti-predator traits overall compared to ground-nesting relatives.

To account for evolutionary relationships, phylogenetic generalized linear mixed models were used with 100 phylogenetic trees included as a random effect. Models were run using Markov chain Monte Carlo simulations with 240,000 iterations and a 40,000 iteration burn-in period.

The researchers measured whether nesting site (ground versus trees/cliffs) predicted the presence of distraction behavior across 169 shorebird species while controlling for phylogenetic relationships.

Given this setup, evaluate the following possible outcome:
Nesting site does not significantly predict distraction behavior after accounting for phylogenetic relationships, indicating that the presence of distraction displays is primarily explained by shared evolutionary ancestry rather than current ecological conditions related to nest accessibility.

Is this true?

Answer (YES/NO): NO